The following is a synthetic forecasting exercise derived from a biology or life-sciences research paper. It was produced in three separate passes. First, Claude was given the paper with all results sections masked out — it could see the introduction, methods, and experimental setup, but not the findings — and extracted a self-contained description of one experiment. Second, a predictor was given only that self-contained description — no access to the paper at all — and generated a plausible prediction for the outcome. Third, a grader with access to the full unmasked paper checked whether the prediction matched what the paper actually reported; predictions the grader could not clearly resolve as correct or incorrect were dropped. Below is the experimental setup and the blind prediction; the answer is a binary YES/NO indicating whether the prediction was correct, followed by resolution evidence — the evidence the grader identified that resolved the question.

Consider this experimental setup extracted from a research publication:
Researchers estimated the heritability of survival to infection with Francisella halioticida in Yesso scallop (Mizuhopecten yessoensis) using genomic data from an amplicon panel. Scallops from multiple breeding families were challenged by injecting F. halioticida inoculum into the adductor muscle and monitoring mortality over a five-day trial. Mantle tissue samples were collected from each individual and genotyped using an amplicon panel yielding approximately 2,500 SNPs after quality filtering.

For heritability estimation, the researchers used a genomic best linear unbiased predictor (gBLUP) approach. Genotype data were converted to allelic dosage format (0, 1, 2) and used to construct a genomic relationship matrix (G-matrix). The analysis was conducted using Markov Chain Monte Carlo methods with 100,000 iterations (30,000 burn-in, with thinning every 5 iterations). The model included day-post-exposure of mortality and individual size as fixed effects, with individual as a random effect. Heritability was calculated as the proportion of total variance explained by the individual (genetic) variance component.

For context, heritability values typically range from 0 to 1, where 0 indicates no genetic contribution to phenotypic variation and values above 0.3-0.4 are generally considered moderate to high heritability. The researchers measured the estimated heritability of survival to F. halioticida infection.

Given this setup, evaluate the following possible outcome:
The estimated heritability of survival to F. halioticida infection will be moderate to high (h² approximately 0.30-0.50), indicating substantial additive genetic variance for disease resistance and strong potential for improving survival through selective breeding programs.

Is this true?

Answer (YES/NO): NO